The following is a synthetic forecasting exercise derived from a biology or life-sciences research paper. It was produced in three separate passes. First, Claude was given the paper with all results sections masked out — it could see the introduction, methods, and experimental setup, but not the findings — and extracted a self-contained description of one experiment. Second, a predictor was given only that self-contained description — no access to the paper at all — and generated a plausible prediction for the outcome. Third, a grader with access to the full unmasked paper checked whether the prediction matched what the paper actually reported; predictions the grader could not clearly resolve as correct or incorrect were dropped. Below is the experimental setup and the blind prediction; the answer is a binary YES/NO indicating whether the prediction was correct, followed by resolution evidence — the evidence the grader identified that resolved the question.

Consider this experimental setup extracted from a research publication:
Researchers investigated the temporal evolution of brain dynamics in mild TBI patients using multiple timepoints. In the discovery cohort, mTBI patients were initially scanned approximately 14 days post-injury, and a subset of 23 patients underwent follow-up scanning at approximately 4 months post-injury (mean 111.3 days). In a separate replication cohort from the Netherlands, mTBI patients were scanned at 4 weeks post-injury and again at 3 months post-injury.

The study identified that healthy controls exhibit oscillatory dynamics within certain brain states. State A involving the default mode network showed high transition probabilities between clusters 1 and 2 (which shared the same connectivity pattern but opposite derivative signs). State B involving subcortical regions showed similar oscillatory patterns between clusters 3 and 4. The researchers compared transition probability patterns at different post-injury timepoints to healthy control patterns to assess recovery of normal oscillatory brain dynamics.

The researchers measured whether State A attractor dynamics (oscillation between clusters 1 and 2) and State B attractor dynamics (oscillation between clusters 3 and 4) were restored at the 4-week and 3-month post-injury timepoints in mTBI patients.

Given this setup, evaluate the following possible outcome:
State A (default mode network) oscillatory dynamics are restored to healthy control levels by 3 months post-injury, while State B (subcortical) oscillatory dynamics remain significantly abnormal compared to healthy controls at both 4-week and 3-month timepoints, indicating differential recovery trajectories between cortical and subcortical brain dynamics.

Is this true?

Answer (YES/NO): NO